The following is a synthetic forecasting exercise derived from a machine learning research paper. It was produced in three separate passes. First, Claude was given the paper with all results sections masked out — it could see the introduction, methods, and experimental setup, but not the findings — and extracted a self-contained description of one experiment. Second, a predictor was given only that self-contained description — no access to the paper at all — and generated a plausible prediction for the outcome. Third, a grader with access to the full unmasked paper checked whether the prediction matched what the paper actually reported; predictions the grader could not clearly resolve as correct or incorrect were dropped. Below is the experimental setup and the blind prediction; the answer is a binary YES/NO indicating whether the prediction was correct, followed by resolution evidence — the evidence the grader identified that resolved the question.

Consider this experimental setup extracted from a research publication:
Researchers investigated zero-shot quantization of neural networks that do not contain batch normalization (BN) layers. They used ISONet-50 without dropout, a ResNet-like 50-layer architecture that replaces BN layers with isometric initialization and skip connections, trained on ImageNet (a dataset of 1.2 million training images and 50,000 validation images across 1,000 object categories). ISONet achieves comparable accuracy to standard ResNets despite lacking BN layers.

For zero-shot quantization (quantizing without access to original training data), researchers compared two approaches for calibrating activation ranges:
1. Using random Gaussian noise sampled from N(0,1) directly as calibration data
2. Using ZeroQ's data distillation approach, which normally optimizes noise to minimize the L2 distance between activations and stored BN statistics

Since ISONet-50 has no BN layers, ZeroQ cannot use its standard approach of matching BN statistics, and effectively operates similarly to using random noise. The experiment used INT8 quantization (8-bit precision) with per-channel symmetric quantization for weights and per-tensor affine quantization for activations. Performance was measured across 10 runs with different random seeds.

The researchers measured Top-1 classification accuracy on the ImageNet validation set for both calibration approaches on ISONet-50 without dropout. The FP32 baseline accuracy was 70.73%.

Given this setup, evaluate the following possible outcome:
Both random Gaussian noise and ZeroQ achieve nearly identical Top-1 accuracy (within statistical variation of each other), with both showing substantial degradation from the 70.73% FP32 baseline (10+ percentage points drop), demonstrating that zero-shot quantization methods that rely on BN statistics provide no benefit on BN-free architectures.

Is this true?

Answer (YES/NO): NO